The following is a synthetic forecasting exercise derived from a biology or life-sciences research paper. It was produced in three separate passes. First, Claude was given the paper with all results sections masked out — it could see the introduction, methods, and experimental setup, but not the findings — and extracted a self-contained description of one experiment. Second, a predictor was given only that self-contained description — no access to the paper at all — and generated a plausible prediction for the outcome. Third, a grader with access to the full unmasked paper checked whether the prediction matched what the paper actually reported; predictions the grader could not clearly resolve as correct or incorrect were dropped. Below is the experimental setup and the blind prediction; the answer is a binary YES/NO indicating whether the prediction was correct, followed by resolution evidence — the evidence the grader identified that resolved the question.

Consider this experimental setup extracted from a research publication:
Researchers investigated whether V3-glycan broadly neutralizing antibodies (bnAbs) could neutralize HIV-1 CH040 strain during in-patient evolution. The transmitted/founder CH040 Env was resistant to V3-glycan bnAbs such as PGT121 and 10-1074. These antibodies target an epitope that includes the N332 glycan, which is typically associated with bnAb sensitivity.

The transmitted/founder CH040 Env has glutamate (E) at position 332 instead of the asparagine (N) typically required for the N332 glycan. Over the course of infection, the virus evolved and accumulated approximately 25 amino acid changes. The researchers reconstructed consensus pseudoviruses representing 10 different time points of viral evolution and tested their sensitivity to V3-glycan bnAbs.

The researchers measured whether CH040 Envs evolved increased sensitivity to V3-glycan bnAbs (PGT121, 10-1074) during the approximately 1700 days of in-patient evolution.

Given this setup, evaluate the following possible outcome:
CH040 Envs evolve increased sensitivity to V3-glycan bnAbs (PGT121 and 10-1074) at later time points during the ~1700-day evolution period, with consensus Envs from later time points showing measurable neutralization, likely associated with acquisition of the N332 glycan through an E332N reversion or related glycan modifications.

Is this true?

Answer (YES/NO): YES